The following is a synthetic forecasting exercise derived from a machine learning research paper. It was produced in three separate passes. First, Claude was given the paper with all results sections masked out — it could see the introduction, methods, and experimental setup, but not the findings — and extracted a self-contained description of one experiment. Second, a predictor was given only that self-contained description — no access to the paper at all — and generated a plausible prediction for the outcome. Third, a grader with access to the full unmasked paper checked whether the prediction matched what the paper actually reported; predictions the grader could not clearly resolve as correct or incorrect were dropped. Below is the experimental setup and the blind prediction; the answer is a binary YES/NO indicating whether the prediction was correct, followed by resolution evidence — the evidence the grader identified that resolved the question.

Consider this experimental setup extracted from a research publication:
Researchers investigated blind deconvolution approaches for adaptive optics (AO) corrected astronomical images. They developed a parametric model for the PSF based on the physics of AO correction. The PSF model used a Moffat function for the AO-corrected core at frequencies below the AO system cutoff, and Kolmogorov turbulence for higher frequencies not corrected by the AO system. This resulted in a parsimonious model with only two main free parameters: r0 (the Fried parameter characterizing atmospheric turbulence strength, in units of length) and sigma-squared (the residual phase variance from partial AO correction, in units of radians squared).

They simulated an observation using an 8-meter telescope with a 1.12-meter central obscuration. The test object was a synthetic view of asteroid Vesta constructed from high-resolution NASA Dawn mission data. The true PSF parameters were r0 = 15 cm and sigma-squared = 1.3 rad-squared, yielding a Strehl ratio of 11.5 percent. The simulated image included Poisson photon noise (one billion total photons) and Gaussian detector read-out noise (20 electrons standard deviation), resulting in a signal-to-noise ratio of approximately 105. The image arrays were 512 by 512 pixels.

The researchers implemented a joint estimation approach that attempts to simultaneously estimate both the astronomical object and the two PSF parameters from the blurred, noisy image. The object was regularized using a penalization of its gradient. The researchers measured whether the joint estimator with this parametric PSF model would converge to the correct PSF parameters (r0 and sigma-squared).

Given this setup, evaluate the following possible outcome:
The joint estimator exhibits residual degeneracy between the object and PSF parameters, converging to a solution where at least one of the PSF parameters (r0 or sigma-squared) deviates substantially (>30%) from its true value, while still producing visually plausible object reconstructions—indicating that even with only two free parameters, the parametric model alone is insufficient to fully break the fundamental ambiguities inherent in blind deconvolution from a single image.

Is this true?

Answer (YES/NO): NO